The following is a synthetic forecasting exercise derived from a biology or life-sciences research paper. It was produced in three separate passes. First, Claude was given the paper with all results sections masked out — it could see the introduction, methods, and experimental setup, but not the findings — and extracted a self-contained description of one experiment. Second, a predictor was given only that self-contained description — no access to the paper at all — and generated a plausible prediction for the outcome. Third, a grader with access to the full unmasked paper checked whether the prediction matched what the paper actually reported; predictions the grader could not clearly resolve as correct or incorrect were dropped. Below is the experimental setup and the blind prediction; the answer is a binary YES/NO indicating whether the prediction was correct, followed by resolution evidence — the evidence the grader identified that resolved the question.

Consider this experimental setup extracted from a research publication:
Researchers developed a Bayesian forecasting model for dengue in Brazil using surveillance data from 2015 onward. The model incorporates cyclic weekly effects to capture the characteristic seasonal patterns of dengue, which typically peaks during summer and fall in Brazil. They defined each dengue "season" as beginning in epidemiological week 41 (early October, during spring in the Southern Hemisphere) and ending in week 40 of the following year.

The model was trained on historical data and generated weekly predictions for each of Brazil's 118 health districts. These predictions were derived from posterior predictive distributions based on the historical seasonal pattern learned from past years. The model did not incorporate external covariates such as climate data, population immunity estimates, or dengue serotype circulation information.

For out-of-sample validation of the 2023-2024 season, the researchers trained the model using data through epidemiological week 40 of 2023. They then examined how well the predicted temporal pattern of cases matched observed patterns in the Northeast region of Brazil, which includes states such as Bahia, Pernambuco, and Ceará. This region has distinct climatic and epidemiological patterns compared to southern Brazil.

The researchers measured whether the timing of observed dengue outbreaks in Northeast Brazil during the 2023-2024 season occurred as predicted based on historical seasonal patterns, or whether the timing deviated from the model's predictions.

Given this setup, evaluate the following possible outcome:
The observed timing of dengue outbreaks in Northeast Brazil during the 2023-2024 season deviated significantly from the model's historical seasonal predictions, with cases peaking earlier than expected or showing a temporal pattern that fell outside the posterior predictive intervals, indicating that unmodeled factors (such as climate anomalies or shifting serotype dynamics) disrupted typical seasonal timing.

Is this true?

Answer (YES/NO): YES